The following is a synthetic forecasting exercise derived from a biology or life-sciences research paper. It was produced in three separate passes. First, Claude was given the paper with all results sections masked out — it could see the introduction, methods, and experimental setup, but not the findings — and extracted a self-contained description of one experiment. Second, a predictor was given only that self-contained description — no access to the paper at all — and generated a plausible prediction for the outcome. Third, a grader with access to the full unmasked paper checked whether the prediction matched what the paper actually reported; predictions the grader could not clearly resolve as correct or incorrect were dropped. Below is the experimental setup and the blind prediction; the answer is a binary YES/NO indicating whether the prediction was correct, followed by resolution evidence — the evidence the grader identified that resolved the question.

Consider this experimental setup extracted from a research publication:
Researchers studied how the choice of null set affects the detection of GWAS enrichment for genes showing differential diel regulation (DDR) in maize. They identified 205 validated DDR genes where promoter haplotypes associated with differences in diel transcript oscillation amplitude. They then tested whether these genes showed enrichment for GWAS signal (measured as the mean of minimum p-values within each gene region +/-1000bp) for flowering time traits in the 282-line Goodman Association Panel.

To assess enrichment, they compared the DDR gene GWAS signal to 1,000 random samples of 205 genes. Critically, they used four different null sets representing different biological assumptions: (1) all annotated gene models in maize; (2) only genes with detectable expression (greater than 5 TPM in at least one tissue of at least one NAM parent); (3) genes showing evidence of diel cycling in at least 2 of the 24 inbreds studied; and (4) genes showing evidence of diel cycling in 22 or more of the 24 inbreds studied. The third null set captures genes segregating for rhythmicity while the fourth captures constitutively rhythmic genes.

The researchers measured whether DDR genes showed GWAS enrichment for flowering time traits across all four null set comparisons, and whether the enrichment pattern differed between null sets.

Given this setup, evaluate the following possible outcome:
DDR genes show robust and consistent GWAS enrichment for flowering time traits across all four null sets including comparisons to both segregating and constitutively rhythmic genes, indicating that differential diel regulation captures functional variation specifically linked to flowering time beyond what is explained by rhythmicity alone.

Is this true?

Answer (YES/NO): NO